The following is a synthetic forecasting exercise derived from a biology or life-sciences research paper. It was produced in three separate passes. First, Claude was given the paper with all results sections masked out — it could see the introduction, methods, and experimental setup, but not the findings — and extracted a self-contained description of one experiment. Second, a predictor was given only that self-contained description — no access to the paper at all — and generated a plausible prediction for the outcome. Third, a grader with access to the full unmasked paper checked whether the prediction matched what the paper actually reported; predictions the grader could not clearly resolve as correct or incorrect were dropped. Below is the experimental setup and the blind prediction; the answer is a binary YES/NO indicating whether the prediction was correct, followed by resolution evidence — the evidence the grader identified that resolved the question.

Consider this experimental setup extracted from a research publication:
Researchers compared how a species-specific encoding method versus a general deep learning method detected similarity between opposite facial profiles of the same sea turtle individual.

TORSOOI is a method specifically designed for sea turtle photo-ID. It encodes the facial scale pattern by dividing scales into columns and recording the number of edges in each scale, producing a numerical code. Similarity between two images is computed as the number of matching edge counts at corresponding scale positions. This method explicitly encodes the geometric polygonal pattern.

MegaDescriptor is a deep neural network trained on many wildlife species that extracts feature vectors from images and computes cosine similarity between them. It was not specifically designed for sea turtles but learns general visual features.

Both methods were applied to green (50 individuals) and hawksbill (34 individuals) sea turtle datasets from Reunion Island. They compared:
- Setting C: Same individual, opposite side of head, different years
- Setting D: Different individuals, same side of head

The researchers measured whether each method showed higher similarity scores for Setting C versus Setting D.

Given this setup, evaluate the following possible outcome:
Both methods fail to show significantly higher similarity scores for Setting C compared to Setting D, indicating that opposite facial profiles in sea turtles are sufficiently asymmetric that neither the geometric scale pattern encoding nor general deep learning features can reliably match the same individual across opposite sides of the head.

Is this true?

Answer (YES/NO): NO